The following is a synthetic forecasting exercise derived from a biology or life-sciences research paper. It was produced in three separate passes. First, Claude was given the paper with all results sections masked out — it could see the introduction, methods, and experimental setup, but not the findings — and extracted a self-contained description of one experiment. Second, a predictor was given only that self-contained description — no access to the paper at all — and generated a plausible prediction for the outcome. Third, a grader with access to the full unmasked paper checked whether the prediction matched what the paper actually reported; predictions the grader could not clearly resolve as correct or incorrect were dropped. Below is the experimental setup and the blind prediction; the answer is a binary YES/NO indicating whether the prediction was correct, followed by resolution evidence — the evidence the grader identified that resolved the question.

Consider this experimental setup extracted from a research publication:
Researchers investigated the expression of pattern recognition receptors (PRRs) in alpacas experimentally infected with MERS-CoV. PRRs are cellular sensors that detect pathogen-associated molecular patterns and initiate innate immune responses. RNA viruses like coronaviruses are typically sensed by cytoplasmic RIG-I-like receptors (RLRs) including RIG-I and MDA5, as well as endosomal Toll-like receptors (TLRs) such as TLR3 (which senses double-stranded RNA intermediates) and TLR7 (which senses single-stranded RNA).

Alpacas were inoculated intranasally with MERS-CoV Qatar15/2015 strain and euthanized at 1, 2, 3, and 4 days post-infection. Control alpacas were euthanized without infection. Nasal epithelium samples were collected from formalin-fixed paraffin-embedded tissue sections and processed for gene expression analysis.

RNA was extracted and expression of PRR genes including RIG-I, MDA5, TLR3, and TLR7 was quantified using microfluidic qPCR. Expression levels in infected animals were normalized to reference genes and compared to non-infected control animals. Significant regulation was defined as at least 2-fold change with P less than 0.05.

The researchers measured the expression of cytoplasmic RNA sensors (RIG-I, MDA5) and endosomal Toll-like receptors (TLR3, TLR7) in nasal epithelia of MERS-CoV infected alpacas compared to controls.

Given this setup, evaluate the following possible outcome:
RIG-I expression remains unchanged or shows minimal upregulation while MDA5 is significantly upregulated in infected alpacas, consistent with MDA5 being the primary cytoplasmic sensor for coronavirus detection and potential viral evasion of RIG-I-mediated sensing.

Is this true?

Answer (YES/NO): NO